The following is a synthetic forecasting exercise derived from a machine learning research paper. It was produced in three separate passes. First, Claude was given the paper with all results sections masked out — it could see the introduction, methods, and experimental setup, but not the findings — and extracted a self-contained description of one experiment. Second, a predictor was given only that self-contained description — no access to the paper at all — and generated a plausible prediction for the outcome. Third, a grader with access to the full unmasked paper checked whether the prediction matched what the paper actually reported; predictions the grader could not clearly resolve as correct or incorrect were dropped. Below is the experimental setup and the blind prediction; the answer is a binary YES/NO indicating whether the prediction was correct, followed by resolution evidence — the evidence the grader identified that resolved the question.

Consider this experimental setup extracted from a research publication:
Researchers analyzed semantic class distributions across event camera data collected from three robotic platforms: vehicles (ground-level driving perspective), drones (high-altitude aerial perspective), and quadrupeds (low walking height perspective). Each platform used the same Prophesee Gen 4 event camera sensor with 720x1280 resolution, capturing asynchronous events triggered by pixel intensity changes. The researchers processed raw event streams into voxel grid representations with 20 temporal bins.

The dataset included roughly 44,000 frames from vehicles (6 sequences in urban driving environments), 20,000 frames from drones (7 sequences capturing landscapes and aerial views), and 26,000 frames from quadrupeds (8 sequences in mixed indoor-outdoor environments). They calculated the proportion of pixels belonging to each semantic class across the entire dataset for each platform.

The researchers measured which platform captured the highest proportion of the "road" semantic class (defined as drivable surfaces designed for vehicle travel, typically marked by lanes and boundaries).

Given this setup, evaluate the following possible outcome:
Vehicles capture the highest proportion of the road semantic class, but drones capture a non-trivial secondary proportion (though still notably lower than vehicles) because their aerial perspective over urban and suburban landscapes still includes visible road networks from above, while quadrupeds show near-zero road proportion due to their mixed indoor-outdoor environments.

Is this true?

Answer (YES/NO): NO